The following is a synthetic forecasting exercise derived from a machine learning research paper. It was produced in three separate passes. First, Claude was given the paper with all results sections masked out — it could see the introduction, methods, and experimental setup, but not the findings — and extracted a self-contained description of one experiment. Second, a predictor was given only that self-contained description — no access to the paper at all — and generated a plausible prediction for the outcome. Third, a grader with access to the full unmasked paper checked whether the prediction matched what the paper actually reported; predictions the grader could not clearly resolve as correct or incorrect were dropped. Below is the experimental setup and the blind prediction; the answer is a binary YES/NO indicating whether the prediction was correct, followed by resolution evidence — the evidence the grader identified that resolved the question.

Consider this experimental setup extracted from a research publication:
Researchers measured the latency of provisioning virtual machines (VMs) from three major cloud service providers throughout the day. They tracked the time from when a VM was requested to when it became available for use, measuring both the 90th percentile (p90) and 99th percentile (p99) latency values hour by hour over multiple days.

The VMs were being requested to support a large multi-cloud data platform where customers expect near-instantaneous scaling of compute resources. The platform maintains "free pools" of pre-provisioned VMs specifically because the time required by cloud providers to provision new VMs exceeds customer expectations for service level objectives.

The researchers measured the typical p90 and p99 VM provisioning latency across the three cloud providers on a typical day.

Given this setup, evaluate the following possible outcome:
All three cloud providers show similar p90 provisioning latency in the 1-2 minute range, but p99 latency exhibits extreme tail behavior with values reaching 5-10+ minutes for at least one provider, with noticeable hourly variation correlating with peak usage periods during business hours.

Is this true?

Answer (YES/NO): NO